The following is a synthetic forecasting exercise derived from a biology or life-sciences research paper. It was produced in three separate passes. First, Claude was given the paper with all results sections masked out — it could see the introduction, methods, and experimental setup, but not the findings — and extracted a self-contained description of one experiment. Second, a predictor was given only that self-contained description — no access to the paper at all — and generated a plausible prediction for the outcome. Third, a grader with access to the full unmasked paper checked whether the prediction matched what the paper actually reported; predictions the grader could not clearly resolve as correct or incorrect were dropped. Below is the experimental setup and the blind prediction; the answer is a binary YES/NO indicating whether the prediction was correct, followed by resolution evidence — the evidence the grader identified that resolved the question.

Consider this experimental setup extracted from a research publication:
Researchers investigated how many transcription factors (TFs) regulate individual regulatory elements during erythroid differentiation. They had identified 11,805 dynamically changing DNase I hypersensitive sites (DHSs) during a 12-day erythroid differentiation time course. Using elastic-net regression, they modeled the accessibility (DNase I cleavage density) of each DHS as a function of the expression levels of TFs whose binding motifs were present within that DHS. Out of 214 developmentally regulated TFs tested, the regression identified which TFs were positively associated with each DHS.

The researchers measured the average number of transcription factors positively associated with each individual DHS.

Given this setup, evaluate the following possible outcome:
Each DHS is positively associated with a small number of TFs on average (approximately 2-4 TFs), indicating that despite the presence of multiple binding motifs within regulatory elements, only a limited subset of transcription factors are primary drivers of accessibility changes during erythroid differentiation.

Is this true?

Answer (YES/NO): NO